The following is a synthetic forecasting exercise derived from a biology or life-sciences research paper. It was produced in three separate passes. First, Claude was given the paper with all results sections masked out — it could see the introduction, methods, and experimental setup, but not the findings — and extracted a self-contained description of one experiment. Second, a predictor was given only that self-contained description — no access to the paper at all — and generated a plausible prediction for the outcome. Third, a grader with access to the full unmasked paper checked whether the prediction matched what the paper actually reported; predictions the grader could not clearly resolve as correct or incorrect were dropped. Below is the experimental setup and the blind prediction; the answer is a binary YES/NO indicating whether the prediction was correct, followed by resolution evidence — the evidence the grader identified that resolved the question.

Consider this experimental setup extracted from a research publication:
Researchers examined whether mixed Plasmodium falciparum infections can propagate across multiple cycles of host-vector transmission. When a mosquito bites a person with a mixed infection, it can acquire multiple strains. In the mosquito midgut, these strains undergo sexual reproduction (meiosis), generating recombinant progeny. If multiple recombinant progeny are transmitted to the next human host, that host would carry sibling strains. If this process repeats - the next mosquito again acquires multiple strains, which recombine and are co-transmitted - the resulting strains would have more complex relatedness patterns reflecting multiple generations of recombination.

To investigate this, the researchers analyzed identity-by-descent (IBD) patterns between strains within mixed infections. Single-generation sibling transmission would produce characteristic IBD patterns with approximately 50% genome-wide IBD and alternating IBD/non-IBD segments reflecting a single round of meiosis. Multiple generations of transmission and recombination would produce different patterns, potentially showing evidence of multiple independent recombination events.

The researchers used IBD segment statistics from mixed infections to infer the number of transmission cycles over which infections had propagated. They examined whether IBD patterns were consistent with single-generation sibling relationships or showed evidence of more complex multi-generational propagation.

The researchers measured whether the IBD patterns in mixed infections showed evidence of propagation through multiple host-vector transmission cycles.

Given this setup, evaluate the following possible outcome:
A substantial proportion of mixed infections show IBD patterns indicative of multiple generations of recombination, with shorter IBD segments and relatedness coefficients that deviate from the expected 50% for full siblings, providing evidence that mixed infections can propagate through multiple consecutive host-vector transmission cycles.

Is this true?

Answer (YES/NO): YES